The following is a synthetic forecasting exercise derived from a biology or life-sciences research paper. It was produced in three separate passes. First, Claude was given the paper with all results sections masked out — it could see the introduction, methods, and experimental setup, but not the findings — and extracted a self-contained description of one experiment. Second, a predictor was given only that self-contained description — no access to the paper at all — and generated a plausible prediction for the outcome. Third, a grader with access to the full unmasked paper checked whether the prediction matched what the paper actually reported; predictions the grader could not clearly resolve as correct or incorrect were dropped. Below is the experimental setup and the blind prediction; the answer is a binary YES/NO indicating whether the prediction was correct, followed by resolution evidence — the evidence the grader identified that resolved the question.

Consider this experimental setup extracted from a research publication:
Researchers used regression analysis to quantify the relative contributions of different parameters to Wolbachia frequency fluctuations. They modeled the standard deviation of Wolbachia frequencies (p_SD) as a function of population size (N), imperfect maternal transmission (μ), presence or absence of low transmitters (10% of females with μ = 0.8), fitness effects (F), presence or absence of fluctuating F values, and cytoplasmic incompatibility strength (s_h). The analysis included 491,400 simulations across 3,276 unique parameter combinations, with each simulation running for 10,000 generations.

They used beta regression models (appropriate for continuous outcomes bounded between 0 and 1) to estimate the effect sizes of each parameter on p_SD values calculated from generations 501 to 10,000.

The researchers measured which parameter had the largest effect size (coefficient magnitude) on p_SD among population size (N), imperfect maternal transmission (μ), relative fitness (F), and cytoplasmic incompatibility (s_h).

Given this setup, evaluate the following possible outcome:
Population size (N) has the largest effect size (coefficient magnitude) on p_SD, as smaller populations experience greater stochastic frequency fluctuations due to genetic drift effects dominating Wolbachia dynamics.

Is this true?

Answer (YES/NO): NO